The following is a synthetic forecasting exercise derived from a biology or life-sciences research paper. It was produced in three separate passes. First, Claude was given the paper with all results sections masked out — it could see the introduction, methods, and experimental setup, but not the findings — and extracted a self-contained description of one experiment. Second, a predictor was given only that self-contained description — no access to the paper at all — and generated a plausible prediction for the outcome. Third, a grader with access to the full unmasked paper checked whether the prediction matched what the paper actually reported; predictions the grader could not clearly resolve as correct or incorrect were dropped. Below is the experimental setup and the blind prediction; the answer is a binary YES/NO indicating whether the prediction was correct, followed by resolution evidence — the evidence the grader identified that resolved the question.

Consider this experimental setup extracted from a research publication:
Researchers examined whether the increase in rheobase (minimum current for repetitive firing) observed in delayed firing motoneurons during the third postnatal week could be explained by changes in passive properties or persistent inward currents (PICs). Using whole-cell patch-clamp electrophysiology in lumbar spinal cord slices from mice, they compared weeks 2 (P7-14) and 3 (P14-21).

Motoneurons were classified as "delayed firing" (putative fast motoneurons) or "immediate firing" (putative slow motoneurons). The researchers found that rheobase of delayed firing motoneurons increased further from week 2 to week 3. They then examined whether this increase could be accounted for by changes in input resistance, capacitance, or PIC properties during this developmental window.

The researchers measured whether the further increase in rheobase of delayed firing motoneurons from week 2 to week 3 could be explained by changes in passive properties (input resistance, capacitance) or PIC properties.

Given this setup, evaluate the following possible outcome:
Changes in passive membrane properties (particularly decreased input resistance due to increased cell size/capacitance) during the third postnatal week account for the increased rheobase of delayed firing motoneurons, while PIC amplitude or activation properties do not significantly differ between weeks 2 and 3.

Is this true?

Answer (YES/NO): NO